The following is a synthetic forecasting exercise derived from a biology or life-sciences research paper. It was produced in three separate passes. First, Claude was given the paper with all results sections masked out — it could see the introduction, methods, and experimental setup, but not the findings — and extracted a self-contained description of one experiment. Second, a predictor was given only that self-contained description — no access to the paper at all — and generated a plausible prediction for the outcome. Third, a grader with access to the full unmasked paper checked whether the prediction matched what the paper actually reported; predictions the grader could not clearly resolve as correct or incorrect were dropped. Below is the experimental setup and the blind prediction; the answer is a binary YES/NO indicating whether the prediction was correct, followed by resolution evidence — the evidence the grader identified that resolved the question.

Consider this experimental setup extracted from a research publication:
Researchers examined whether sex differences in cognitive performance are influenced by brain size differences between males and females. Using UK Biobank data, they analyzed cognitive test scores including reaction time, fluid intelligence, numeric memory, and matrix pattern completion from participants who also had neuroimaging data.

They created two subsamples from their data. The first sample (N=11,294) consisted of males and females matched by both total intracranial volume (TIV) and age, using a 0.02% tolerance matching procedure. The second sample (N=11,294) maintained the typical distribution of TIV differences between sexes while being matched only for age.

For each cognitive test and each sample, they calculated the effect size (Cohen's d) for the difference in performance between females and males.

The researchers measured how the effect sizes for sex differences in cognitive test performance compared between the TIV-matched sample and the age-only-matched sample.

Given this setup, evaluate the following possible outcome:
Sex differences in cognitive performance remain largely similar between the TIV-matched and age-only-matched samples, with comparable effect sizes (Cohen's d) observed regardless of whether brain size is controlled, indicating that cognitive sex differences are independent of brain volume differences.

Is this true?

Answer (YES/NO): NO